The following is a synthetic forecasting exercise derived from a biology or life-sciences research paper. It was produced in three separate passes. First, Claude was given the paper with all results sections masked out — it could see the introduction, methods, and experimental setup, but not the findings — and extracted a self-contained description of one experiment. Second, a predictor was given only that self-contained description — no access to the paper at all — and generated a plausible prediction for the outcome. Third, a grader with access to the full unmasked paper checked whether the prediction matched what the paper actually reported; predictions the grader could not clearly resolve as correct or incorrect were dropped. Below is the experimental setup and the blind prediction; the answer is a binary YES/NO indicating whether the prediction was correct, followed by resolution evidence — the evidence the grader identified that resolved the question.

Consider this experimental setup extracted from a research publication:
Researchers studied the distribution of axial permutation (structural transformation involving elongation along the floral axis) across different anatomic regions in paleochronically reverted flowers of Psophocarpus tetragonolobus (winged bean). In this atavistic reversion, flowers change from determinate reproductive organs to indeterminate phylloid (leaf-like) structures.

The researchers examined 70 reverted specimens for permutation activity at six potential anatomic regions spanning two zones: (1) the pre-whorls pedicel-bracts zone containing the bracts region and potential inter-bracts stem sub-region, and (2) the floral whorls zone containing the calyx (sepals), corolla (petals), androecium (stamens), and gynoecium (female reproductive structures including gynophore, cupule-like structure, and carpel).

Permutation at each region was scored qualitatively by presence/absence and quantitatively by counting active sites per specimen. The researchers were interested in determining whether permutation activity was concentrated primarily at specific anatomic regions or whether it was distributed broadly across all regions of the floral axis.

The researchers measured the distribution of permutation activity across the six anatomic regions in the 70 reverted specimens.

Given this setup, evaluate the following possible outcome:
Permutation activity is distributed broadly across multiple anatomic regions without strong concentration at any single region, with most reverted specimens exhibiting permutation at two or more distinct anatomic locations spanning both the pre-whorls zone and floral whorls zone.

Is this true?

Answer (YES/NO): NO